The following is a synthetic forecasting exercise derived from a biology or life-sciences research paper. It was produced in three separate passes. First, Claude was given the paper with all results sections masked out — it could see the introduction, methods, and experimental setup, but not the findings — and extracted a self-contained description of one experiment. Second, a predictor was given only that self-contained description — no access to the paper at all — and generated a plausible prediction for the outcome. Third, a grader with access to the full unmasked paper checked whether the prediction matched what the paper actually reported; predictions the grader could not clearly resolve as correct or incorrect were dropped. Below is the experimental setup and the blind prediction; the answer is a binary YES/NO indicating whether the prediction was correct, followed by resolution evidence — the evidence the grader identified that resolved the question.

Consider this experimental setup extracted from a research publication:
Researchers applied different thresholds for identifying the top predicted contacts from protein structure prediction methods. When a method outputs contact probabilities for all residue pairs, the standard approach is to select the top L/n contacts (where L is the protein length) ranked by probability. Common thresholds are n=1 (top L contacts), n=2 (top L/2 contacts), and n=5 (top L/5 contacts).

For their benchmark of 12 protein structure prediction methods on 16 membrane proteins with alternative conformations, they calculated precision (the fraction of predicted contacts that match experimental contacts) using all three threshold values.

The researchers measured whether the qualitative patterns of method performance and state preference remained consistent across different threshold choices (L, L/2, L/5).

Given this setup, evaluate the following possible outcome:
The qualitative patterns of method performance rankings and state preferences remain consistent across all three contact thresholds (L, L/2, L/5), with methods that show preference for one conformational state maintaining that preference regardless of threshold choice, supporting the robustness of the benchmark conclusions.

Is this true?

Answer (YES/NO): YES